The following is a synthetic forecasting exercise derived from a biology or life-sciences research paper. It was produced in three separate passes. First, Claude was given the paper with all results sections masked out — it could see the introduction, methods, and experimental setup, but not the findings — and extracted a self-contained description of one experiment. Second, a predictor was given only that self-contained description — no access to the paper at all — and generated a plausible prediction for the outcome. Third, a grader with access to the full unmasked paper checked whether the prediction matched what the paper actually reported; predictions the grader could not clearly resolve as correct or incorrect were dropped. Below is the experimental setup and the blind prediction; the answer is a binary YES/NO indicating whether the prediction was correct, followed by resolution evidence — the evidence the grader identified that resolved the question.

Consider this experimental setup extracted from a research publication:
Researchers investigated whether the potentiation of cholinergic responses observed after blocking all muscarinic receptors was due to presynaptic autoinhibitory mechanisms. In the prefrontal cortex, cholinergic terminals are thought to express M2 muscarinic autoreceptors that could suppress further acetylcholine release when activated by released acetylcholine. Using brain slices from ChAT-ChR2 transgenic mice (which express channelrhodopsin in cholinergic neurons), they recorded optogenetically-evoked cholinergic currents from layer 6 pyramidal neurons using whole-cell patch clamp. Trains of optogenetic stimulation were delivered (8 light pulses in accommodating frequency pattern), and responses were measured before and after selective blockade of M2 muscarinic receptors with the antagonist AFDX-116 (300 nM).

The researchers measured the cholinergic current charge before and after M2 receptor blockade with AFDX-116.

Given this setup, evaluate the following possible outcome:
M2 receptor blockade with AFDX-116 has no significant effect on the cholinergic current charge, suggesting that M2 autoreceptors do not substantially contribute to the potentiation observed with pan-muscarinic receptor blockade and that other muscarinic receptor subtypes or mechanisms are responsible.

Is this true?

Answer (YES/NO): NO